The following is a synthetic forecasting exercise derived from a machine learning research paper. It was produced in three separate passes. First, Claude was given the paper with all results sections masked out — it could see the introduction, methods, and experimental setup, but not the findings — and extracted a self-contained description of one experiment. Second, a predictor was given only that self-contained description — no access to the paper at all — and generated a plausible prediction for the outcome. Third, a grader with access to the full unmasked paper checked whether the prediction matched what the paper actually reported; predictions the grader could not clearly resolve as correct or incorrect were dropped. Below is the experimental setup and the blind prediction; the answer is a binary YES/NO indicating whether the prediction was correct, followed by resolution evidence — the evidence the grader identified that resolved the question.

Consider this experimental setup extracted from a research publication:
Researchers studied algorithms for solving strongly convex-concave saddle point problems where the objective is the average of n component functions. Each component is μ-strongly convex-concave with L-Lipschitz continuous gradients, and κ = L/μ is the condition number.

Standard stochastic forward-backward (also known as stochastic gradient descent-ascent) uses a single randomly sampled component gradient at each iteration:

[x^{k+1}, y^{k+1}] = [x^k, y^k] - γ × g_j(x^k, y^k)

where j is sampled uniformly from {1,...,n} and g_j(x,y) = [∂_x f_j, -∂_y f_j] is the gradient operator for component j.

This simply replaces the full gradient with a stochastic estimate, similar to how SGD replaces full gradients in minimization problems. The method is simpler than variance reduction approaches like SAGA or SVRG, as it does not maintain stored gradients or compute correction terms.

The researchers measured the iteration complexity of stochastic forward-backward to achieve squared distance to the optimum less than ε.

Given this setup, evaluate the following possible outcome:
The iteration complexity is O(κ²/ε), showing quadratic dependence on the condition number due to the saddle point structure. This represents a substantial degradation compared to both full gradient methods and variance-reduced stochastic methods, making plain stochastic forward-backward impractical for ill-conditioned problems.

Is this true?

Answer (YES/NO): YES